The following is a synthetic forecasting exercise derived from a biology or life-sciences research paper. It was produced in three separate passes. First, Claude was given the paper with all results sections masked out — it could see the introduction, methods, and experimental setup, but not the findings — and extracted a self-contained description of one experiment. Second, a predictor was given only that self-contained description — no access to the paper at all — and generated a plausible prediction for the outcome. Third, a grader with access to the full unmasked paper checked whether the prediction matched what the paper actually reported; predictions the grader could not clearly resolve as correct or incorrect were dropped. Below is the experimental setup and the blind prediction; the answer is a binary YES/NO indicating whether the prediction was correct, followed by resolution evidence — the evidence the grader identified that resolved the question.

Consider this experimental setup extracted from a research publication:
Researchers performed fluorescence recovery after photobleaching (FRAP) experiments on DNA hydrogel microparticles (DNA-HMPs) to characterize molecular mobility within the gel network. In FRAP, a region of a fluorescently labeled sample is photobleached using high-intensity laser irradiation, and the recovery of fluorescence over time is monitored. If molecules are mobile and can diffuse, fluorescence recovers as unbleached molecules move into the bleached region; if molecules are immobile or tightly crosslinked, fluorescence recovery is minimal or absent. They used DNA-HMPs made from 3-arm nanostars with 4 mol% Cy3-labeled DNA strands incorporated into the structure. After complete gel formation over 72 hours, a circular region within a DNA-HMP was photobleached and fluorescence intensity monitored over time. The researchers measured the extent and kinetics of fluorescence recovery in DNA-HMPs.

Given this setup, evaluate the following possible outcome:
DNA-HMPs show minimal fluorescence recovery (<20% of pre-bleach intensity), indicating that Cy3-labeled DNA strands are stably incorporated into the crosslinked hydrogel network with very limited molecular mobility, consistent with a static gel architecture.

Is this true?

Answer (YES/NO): YES